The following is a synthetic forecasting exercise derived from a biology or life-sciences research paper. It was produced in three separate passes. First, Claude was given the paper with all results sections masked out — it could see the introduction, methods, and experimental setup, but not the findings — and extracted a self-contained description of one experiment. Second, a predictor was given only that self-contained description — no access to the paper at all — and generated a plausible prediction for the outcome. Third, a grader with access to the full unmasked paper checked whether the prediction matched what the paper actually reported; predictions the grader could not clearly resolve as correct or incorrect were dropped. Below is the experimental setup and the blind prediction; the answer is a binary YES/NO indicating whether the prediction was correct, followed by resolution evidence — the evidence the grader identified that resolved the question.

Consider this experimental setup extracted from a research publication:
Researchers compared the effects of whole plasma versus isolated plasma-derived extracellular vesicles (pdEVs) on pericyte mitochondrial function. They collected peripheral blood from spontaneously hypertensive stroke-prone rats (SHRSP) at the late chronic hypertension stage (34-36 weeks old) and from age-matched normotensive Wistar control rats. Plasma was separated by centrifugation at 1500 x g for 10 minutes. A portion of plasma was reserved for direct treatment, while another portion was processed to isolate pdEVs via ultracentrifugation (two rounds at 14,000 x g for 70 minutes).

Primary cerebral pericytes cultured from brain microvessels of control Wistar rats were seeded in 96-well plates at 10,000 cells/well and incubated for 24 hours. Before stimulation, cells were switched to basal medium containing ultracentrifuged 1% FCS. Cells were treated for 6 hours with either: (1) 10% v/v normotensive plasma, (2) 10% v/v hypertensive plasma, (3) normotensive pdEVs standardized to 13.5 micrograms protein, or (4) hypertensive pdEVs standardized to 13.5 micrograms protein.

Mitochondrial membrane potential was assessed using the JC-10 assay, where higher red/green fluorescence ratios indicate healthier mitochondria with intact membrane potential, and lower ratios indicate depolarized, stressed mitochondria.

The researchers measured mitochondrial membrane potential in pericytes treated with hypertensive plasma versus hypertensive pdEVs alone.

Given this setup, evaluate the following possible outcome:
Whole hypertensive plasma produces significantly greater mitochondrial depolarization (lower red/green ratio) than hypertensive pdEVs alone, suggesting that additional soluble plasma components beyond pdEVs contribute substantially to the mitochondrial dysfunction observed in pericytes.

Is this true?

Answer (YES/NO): NO